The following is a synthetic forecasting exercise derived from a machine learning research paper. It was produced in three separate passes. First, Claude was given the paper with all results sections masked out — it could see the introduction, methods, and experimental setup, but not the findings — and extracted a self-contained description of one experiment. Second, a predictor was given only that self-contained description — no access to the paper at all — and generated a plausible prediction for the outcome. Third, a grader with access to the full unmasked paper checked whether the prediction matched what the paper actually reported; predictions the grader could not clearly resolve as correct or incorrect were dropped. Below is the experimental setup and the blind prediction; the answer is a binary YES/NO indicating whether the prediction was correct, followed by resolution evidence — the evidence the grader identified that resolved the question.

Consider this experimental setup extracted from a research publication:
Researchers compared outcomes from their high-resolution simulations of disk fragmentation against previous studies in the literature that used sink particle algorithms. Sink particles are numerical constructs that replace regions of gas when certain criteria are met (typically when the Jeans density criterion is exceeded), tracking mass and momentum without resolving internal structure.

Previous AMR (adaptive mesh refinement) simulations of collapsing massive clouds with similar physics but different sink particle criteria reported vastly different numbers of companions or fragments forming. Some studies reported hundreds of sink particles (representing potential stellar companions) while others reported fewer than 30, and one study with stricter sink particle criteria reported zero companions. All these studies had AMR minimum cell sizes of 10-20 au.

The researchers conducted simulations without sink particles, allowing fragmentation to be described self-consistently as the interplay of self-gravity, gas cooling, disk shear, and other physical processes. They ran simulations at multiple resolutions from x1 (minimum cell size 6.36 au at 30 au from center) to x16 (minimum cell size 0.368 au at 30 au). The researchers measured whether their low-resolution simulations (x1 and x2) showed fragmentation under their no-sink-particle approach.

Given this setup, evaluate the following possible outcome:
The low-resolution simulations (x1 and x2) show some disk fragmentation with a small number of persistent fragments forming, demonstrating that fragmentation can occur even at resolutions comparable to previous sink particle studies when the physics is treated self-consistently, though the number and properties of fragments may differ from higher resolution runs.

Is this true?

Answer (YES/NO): NO